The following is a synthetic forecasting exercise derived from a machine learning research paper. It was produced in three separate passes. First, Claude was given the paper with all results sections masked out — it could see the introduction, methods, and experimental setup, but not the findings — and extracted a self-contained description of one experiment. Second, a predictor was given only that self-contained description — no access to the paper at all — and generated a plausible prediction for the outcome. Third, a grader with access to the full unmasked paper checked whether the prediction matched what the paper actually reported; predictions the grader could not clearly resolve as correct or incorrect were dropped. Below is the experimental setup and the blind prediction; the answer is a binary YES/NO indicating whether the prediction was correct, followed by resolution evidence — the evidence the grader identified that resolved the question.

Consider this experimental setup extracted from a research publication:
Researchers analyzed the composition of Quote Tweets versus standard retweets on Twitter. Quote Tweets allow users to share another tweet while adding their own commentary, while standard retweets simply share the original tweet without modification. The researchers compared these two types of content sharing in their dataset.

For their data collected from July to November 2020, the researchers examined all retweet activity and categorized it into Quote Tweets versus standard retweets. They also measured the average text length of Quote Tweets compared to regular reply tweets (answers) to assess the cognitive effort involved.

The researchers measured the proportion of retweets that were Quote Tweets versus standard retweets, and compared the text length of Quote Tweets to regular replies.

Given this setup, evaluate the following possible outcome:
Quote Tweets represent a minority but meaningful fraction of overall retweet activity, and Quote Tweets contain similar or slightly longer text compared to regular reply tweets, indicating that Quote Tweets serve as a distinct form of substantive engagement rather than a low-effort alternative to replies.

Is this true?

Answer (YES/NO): NO